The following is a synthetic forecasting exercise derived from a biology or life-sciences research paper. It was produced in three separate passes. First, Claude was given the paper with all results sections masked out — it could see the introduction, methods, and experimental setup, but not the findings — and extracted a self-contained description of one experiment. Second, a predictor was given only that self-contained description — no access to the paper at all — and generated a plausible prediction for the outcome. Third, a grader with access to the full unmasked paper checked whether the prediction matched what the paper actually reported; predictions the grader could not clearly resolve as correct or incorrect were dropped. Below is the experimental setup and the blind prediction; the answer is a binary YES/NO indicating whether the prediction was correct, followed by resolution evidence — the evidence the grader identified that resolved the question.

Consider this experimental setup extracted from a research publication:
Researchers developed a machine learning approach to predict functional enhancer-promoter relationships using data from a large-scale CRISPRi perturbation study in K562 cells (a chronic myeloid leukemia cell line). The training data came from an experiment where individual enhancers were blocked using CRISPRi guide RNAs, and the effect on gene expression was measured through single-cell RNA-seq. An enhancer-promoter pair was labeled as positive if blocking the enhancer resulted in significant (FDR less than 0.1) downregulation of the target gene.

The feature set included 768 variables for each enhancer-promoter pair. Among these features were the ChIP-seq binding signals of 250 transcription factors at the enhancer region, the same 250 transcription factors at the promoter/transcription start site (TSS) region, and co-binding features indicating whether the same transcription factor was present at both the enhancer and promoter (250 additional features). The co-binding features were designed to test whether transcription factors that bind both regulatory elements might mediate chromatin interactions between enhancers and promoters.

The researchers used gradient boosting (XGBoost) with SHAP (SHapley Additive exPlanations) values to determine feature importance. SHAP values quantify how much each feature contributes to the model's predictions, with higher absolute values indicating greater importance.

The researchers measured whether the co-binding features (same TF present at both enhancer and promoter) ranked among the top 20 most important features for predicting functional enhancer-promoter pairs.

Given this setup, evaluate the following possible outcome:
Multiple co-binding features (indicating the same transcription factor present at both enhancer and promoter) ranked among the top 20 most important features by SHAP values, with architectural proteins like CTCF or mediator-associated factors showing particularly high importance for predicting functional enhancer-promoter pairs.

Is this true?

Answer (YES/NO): NO